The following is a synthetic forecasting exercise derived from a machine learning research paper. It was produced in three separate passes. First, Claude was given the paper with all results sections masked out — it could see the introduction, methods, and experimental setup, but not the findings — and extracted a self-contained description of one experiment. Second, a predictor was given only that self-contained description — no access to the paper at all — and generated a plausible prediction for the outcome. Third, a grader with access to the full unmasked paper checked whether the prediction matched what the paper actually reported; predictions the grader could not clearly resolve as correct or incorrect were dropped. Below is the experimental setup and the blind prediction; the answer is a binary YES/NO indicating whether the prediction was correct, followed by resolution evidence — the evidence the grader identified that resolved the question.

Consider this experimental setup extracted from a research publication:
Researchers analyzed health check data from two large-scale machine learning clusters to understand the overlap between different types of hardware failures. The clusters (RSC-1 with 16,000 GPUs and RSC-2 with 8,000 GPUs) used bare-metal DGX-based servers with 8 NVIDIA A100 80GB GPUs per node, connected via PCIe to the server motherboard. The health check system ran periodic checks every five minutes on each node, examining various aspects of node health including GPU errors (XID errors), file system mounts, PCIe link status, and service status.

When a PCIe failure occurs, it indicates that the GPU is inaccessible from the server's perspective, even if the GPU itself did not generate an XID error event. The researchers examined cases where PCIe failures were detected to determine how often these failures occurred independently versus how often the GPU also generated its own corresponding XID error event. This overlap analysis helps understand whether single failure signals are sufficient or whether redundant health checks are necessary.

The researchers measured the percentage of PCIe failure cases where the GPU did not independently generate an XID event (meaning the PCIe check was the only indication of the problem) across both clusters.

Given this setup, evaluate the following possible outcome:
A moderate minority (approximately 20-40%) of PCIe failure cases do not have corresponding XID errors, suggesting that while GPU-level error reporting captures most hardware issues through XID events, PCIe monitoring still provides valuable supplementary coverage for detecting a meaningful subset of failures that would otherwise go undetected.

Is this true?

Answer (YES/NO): NO